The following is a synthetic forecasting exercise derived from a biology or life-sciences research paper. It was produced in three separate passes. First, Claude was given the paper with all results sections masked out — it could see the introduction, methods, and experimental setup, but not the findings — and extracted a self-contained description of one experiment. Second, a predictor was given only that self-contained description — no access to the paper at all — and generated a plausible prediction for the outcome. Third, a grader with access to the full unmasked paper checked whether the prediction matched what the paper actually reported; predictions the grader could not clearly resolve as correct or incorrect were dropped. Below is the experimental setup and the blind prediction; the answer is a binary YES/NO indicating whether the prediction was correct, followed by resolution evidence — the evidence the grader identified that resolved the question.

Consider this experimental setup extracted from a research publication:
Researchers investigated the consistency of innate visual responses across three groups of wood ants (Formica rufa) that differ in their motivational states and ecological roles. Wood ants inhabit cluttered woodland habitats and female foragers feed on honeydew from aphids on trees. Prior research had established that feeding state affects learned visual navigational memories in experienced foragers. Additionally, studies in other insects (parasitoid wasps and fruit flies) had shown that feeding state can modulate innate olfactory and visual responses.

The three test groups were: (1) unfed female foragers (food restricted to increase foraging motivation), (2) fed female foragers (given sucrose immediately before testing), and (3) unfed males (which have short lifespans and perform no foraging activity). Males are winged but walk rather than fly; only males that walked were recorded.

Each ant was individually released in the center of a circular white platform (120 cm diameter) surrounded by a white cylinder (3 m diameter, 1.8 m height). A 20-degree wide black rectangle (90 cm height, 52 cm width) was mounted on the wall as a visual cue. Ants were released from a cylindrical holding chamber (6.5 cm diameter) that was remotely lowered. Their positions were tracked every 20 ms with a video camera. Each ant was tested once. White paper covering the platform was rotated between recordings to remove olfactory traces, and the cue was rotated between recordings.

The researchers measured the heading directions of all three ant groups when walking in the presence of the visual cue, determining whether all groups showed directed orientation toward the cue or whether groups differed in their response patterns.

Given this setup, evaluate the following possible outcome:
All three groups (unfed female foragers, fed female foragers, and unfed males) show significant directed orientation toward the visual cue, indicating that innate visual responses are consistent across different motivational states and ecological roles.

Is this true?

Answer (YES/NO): YES